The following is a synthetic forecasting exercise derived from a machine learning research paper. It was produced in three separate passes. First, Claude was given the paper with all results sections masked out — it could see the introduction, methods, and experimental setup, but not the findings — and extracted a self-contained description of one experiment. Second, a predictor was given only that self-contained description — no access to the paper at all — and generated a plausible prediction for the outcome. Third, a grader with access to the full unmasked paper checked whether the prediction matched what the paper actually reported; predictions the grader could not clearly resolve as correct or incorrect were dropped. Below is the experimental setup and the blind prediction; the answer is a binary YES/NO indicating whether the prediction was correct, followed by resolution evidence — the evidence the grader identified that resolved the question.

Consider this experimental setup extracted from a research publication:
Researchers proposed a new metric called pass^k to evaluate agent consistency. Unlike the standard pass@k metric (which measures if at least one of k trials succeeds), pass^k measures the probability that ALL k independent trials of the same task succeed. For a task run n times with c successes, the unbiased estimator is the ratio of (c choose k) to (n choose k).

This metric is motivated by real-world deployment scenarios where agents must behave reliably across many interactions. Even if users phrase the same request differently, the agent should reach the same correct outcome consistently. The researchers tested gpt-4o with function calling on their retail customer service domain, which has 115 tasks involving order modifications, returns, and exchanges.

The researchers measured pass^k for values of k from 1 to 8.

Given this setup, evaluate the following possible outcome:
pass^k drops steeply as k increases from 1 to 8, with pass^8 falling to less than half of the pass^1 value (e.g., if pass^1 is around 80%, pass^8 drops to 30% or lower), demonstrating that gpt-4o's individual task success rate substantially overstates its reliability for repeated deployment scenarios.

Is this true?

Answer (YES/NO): YES